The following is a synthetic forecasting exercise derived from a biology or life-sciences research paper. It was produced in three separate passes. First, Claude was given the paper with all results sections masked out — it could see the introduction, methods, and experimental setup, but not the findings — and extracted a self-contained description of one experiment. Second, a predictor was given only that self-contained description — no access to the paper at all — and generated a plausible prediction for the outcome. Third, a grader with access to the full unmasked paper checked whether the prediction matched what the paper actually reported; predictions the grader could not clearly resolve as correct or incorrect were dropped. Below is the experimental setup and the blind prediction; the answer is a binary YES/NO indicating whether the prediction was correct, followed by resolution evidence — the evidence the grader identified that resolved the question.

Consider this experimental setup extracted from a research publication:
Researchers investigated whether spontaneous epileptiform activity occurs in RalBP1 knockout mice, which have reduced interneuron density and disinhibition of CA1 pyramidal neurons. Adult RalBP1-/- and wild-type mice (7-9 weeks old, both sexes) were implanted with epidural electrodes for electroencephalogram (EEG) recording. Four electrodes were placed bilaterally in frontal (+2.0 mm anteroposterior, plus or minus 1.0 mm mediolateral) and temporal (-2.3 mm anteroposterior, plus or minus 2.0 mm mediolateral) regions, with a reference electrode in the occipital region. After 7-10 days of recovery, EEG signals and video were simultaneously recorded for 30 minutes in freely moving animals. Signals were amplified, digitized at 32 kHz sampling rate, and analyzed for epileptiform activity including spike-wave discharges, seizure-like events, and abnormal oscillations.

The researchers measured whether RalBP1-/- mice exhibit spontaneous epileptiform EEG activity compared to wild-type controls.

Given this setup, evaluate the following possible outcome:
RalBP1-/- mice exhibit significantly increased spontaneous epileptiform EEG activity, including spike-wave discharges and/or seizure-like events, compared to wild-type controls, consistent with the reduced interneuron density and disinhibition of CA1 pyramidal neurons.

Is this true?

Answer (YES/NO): NO